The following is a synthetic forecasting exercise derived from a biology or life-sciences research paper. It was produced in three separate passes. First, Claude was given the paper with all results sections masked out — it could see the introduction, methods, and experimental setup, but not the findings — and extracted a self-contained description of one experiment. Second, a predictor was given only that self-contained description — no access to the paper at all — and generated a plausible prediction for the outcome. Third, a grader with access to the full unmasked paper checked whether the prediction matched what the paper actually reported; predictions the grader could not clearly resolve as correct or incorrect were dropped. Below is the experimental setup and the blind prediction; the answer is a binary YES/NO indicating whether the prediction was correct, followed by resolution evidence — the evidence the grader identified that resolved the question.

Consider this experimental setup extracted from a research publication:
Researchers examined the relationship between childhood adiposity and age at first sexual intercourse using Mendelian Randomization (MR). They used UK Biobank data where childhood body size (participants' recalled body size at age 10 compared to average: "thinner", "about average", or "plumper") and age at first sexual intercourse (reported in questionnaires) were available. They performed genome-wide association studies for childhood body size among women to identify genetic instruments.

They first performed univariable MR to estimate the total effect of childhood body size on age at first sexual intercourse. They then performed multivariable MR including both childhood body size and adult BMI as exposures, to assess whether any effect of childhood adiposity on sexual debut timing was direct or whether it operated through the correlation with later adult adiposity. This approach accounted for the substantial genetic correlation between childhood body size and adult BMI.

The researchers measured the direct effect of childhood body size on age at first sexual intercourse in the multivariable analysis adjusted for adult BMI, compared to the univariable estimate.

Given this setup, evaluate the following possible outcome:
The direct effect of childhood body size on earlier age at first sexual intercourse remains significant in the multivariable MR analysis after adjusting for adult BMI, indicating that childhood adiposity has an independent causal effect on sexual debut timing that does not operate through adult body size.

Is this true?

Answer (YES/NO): NO